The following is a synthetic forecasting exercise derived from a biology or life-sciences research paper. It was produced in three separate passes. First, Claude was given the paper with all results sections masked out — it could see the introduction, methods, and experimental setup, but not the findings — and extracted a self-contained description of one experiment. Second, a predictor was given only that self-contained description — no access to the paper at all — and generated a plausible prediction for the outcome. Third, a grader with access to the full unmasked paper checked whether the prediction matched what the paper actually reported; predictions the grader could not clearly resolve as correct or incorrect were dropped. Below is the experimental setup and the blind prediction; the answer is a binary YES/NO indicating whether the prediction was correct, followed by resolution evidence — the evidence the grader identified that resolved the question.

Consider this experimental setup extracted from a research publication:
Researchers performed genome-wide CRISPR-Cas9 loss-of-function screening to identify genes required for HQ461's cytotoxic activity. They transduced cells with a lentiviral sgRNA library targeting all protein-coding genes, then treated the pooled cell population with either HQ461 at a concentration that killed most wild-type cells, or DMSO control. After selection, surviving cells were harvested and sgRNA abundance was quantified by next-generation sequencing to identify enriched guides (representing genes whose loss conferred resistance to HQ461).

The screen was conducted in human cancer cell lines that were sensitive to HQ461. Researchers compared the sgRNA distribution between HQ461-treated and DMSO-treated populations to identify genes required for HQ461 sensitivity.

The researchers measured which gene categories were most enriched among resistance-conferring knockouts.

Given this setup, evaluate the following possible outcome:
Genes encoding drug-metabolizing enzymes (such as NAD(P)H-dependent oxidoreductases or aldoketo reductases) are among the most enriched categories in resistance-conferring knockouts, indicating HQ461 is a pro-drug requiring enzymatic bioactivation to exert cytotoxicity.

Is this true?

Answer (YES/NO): NO